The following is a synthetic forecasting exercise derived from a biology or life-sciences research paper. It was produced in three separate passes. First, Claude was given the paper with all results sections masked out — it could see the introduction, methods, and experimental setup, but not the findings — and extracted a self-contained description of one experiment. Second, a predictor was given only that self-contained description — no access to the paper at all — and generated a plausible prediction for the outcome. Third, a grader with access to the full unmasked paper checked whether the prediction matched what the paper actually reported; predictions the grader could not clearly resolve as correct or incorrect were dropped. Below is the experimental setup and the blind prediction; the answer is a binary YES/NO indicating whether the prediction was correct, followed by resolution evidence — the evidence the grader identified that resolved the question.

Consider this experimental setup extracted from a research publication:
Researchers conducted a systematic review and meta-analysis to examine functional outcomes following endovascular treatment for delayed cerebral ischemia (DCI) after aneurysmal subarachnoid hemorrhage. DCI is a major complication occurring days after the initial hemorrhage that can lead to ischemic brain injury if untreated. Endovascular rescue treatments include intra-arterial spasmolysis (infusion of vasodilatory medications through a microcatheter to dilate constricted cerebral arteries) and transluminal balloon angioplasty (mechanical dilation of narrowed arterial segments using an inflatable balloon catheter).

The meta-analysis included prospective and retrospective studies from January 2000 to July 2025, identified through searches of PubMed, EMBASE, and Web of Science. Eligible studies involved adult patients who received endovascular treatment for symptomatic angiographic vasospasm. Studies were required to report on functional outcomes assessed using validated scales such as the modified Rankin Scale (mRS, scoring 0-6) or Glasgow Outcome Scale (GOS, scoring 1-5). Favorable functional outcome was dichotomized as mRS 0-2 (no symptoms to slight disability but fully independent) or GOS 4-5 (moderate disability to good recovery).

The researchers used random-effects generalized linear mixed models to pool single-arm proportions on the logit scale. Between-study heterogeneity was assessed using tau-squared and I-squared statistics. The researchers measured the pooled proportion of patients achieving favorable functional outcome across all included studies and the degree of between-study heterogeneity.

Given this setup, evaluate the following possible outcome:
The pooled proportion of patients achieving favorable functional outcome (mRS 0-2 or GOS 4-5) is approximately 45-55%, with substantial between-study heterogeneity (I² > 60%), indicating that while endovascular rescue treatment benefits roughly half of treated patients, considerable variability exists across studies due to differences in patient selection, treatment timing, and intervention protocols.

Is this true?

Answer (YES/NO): YES